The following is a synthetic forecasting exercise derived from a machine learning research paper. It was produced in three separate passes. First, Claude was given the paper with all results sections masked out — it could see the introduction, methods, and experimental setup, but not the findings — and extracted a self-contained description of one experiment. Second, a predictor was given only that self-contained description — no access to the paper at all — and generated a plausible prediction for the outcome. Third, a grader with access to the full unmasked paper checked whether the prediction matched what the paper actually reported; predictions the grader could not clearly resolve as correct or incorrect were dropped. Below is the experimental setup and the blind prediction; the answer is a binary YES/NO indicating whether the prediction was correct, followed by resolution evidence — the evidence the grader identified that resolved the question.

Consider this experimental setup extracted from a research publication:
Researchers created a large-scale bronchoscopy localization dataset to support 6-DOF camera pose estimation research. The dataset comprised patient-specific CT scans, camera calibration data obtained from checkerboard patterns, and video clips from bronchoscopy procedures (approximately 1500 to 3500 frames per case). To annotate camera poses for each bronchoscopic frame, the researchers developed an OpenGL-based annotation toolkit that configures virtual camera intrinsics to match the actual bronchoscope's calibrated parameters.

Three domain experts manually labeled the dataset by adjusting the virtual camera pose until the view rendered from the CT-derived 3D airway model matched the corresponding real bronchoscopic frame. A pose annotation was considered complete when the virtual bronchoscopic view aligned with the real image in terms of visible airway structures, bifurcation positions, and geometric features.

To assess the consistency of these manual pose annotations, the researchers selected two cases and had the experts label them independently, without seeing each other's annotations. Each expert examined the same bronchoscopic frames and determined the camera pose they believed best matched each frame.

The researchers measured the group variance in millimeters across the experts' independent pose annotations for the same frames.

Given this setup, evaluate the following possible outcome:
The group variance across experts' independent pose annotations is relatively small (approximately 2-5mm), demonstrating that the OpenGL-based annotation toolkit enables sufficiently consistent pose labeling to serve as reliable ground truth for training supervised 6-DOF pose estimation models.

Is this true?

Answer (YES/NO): NO